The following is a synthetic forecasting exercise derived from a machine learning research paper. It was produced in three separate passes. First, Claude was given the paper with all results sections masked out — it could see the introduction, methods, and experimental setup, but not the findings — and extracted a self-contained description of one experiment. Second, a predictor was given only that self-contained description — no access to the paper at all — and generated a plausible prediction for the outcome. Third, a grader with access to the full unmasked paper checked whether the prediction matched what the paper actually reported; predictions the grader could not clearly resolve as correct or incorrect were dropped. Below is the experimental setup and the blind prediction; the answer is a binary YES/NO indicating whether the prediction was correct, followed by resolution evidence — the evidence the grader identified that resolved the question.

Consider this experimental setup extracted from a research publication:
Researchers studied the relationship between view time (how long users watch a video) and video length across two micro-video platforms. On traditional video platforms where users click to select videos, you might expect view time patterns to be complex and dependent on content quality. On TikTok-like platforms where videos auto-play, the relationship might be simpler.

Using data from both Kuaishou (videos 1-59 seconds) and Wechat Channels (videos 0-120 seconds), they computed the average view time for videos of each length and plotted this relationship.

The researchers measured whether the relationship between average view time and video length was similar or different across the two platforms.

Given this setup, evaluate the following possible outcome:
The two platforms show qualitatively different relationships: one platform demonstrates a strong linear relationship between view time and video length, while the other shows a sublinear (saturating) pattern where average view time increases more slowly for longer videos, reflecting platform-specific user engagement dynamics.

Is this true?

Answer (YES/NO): NO